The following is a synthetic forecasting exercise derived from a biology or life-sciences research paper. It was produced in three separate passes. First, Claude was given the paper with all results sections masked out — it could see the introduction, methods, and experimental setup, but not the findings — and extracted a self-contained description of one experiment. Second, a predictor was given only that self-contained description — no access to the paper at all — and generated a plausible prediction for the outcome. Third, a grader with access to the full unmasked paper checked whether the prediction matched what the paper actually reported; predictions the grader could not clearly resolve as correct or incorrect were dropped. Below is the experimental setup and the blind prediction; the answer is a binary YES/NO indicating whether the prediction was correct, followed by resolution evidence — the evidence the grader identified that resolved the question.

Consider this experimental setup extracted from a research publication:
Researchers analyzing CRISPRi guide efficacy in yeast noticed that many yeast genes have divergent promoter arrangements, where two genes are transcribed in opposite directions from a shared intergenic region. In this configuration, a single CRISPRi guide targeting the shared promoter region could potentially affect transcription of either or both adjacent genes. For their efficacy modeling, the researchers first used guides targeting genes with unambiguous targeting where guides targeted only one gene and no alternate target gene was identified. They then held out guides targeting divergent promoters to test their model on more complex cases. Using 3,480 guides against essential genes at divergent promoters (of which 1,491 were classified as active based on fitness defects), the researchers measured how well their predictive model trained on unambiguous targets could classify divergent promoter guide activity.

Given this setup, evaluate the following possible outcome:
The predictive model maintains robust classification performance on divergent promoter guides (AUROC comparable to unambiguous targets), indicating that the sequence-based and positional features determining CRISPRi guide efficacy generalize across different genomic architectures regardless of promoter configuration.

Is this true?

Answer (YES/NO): YES